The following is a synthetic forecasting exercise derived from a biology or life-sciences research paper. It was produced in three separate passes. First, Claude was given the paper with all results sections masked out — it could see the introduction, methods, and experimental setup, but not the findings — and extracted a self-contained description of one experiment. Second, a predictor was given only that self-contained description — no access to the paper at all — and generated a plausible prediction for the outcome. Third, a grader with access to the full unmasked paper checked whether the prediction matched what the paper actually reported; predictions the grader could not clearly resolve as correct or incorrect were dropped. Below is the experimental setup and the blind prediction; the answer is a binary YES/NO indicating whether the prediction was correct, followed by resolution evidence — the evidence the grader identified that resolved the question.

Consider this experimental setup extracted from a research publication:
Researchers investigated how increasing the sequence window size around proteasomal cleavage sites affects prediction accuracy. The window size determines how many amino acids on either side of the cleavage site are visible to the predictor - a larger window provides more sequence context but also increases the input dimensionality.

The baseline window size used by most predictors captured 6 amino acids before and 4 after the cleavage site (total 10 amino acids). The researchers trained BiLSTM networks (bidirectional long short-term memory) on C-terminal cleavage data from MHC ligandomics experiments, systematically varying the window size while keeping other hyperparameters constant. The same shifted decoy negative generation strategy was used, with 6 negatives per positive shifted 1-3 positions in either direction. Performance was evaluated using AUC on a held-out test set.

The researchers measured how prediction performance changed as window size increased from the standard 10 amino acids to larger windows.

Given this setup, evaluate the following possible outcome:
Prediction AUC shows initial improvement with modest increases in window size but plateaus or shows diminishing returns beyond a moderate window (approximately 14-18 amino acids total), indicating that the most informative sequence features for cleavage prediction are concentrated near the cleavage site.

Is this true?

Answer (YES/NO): NO